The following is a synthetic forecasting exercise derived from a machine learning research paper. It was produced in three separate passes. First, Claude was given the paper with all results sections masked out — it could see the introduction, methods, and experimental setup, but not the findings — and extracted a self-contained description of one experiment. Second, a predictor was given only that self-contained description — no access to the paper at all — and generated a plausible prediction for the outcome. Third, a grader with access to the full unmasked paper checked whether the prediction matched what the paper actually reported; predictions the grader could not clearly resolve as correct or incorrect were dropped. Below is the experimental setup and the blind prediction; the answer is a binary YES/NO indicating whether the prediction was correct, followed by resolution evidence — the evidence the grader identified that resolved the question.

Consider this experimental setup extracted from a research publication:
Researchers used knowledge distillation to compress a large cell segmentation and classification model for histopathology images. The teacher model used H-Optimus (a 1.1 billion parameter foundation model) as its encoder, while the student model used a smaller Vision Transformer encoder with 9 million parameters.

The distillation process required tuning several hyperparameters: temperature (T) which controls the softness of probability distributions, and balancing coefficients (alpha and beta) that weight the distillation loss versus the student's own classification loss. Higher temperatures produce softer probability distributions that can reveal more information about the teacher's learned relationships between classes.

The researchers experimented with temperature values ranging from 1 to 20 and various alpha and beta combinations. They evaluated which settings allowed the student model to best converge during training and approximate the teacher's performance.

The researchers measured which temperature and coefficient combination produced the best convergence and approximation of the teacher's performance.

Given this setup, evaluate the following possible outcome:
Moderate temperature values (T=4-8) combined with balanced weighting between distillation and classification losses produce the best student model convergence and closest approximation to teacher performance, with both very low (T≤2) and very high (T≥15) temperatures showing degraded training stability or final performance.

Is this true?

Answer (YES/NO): NO